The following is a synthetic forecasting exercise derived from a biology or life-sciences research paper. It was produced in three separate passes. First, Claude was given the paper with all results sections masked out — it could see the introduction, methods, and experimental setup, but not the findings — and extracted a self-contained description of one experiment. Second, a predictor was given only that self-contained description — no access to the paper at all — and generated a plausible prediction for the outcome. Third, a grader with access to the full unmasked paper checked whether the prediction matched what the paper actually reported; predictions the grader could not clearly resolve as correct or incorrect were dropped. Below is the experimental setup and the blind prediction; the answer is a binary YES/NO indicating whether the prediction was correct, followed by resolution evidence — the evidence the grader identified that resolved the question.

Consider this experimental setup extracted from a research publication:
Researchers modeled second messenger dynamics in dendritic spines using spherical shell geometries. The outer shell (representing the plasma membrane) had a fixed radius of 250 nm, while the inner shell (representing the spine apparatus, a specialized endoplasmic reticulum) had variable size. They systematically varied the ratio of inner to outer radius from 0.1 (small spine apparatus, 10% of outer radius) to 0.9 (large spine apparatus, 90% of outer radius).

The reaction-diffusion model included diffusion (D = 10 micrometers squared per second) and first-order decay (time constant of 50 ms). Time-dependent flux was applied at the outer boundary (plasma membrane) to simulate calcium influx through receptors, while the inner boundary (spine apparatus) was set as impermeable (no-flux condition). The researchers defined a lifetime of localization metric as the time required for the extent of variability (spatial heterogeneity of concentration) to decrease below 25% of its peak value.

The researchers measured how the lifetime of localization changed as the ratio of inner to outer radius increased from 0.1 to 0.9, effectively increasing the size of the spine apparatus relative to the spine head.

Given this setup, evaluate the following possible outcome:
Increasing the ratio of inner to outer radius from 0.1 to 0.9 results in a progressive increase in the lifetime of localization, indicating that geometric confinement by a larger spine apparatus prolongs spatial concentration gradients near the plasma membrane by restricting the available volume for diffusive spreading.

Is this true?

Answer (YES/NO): NO